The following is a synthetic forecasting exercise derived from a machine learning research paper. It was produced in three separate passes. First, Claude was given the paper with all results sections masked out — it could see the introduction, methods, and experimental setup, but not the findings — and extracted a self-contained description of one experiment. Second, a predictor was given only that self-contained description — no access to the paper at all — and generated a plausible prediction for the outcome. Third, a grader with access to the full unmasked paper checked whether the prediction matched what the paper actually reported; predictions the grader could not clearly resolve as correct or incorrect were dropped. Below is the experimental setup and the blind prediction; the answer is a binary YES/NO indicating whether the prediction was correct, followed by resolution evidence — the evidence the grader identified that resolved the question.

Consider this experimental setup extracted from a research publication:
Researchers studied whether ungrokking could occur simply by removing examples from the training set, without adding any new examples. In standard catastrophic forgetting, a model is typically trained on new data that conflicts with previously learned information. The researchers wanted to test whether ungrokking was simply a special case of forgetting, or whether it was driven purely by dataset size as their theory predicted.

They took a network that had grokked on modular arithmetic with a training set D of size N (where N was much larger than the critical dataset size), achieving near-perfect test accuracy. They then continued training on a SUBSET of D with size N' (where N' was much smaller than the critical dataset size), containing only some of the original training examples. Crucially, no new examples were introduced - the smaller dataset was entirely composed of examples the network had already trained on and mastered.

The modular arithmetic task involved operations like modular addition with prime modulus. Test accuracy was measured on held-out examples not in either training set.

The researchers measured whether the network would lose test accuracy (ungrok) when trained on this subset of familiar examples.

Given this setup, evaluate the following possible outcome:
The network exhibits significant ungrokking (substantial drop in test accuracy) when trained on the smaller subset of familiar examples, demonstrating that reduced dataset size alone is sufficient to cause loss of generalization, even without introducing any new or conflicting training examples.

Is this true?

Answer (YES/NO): YES